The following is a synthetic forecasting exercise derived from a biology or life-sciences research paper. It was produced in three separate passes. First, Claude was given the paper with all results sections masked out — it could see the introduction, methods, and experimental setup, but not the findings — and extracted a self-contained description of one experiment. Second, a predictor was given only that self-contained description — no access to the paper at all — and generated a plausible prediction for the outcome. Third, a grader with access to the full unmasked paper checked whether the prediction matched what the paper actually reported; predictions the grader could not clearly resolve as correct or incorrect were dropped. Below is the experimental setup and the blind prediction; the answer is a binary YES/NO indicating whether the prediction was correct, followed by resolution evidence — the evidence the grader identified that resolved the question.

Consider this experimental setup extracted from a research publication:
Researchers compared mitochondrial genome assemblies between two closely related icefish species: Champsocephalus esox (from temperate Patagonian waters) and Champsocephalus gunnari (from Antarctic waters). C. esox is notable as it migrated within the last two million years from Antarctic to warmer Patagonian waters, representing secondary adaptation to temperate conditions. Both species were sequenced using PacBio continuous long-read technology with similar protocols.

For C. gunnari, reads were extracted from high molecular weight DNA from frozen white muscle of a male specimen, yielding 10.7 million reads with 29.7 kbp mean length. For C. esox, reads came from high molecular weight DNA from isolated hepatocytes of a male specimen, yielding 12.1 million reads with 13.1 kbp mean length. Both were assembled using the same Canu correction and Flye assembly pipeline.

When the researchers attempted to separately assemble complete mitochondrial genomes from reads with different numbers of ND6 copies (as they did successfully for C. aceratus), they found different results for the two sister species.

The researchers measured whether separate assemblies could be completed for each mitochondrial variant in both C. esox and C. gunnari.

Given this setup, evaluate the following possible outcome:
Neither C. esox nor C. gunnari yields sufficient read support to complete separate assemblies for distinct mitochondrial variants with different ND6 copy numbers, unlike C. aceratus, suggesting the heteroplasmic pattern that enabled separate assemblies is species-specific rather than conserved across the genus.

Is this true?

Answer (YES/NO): NO